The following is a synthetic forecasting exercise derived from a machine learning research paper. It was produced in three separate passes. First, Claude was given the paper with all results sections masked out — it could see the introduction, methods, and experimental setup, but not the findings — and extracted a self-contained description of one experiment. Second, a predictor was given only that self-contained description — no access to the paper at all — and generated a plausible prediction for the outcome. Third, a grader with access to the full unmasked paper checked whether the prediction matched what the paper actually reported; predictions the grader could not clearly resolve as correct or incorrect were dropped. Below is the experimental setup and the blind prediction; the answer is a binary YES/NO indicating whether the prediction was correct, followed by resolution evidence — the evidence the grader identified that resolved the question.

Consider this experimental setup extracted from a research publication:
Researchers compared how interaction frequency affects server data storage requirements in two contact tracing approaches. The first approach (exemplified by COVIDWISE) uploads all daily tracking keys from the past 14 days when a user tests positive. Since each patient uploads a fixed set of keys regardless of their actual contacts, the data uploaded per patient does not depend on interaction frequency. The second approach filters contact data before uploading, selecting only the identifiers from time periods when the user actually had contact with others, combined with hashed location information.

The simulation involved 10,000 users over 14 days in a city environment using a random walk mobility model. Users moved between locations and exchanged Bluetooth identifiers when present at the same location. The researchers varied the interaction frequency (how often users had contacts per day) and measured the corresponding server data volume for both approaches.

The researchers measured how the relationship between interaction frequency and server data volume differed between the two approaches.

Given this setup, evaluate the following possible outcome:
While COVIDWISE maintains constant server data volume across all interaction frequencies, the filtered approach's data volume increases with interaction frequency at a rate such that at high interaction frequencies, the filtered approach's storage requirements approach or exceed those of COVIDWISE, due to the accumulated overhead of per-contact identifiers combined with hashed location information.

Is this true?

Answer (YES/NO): NO